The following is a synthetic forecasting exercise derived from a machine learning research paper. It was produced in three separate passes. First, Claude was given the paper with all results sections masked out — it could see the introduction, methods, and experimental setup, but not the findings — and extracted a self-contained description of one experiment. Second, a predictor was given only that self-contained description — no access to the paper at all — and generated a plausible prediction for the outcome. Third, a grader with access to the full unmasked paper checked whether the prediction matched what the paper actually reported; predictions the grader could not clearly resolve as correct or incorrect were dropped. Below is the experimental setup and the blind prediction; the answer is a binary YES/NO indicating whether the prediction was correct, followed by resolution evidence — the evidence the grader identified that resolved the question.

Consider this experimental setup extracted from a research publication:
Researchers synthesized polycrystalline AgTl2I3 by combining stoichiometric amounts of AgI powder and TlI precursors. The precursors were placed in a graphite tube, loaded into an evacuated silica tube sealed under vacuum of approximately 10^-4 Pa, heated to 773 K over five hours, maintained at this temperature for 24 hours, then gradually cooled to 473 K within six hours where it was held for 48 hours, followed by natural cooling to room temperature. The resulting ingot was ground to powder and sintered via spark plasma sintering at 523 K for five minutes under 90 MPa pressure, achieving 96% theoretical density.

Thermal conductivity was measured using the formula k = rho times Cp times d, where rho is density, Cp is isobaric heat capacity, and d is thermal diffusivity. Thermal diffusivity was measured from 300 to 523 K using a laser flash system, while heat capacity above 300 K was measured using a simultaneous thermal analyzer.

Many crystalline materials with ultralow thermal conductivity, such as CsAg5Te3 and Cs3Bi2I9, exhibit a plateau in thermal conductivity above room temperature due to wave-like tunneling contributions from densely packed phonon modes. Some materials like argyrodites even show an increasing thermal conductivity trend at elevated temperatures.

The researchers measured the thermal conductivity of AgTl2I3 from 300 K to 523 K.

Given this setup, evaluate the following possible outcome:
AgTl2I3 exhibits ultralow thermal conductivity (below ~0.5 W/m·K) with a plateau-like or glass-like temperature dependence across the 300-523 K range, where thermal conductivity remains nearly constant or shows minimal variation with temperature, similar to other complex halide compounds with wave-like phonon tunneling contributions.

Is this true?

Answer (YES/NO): NO